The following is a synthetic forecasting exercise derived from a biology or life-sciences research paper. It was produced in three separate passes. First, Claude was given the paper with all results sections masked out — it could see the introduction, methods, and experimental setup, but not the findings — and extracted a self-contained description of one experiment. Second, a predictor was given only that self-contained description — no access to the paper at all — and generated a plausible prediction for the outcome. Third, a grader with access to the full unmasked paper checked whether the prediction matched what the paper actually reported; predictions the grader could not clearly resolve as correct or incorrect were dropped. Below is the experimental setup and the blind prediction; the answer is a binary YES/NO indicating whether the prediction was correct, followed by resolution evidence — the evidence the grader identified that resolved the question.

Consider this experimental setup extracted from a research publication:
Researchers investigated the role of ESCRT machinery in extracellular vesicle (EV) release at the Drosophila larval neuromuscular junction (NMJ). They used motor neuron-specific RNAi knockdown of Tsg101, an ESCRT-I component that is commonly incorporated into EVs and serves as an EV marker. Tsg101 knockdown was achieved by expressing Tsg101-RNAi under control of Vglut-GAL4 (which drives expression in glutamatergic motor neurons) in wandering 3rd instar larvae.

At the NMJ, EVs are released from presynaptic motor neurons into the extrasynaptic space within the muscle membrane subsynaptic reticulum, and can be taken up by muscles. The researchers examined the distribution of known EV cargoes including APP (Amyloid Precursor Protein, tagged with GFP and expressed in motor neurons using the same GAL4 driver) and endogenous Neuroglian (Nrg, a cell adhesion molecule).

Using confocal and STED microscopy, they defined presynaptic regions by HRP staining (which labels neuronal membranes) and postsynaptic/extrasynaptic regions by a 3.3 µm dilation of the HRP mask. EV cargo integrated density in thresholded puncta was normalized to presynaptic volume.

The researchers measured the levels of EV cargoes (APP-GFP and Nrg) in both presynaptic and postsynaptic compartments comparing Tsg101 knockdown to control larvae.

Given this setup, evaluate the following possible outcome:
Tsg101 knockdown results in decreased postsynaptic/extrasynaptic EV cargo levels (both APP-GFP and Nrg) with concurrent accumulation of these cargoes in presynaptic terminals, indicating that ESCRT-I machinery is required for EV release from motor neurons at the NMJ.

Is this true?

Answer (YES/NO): YES